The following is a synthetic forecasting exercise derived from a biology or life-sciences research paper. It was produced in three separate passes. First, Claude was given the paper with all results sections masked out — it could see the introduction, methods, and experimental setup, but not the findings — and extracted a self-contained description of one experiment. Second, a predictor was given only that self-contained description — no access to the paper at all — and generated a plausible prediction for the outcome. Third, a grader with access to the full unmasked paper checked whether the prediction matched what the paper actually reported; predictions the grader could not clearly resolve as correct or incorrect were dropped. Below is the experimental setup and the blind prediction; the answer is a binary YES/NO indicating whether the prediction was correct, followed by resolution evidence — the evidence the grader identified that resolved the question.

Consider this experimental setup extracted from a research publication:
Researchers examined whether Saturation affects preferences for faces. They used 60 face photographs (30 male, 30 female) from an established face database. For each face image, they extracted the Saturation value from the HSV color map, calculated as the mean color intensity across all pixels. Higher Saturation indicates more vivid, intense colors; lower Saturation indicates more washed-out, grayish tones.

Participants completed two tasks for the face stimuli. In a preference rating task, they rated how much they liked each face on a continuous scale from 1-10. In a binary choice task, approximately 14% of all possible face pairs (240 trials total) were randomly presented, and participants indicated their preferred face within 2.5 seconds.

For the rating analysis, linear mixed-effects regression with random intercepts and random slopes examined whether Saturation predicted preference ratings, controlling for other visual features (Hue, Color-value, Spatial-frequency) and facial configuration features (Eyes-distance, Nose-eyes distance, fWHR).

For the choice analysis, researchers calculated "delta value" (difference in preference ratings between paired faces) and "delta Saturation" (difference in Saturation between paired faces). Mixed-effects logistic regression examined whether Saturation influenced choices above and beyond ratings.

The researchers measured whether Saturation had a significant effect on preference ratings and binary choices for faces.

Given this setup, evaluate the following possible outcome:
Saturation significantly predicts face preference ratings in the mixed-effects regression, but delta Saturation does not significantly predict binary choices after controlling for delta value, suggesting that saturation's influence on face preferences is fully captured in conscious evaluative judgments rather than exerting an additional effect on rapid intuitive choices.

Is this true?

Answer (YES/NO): NO